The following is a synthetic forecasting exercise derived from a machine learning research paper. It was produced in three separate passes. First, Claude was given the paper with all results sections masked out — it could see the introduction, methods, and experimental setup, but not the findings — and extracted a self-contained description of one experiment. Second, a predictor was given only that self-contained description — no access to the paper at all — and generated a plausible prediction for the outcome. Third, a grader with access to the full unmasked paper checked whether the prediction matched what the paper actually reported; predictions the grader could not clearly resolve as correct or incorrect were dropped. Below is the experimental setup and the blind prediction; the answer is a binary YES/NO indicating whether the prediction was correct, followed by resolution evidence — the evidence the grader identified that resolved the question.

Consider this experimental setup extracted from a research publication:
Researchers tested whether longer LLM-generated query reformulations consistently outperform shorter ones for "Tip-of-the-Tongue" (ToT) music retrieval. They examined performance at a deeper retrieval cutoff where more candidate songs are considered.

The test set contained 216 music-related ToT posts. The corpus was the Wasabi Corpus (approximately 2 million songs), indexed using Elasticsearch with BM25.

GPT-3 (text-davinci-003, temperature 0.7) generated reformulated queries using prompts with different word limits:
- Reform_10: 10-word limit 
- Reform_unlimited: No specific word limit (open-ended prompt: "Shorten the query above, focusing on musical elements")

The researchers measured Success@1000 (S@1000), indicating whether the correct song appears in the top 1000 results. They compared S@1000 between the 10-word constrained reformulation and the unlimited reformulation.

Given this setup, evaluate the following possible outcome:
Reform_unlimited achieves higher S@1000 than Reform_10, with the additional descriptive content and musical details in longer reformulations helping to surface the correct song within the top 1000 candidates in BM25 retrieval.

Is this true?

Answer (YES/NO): YES